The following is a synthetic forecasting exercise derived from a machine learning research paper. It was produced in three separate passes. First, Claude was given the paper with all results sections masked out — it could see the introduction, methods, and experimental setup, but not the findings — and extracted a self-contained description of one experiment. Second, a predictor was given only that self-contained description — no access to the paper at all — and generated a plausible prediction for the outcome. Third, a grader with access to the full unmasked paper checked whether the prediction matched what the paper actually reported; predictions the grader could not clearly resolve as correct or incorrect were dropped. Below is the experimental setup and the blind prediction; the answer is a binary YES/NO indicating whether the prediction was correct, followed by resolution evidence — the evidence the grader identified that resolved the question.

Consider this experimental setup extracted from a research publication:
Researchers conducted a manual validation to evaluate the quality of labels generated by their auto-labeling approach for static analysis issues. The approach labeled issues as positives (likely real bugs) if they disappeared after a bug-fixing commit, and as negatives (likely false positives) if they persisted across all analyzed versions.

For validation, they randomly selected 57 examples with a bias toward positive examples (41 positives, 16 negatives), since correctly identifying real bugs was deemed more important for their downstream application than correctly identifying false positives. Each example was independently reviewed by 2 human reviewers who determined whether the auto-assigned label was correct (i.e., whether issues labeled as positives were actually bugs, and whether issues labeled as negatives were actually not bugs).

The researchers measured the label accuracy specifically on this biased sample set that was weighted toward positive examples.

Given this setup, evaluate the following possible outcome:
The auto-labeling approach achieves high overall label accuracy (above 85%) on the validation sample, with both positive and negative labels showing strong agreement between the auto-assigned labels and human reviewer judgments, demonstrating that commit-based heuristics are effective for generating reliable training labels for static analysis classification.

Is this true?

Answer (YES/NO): NO